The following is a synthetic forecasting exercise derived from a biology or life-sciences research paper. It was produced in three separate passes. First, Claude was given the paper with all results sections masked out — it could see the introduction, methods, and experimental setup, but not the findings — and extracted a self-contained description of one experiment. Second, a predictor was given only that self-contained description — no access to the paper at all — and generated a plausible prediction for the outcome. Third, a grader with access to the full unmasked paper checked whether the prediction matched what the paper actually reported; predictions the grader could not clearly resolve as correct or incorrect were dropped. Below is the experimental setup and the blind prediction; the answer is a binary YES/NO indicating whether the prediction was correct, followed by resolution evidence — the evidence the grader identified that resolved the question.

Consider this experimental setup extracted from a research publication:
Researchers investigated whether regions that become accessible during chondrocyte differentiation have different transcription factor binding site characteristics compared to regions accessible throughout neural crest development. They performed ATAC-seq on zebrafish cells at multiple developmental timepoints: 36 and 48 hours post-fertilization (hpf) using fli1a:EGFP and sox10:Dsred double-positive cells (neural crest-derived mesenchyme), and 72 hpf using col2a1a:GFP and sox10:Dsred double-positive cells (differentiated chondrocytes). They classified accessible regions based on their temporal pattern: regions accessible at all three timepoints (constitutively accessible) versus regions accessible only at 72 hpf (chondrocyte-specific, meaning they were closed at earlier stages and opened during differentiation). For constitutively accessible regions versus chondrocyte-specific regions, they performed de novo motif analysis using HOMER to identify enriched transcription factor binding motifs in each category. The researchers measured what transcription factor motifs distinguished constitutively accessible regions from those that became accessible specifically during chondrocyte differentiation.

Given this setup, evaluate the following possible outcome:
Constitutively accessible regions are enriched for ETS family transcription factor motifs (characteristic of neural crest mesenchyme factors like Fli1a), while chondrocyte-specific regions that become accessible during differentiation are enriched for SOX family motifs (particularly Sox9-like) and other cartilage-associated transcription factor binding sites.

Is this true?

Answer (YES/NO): NO